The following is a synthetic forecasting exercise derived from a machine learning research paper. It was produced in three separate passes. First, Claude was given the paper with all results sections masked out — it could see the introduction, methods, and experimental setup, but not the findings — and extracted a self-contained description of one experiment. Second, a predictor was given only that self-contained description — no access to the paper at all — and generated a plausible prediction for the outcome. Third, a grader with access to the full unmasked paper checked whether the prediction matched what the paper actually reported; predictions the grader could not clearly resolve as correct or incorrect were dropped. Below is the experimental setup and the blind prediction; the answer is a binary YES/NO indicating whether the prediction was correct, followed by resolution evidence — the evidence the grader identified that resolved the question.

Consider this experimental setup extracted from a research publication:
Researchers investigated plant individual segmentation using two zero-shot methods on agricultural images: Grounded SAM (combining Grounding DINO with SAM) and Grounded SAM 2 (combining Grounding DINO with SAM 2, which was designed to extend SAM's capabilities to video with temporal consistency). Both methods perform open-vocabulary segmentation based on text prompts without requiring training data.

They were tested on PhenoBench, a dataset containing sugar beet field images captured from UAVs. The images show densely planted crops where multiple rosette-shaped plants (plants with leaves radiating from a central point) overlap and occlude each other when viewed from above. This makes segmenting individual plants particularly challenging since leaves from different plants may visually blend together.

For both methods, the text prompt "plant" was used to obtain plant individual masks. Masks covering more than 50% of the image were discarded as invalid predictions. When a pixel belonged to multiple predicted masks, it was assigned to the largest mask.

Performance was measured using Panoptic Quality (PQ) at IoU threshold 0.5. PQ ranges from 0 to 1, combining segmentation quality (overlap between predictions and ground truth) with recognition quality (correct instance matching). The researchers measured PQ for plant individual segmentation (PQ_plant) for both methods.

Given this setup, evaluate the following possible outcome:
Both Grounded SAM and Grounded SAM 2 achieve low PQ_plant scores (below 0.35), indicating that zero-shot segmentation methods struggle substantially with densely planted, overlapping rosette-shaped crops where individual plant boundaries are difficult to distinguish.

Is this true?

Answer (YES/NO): YES